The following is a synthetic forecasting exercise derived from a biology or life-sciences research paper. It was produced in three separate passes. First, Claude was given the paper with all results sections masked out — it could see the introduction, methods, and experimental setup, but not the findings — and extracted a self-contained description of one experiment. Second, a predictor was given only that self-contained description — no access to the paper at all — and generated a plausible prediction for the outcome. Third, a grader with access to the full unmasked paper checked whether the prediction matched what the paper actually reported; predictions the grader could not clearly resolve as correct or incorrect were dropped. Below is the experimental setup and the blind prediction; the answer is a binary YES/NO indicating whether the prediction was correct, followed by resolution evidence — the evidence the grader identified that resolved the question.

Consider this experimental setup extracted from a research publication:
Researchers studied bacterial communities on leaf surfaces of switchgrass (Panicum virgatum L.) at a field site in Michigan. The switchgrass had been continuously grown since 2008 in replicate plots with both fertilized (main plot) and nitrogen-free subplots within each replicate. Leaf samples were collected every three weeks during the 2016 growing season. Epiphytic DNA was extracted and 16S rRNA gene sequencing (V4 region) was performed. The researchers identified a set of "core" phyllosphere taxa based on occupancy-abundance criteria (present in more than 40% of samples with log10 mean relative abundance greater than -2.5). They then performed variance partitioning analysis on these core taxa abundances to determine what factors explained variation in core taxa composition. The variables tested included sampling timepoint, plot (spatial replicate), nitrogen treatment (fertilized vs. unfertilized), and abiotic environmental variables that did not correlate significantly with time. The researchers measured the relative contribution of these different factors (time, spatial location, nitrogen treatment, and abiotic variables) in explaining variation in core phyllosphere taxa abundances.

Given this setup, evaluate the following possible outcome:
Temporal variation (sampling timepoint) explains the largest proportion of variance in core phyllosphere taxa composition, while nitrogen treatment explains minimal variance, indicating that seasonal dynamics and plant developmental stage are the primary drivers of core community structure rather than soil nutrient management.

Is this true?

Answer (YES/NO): NO